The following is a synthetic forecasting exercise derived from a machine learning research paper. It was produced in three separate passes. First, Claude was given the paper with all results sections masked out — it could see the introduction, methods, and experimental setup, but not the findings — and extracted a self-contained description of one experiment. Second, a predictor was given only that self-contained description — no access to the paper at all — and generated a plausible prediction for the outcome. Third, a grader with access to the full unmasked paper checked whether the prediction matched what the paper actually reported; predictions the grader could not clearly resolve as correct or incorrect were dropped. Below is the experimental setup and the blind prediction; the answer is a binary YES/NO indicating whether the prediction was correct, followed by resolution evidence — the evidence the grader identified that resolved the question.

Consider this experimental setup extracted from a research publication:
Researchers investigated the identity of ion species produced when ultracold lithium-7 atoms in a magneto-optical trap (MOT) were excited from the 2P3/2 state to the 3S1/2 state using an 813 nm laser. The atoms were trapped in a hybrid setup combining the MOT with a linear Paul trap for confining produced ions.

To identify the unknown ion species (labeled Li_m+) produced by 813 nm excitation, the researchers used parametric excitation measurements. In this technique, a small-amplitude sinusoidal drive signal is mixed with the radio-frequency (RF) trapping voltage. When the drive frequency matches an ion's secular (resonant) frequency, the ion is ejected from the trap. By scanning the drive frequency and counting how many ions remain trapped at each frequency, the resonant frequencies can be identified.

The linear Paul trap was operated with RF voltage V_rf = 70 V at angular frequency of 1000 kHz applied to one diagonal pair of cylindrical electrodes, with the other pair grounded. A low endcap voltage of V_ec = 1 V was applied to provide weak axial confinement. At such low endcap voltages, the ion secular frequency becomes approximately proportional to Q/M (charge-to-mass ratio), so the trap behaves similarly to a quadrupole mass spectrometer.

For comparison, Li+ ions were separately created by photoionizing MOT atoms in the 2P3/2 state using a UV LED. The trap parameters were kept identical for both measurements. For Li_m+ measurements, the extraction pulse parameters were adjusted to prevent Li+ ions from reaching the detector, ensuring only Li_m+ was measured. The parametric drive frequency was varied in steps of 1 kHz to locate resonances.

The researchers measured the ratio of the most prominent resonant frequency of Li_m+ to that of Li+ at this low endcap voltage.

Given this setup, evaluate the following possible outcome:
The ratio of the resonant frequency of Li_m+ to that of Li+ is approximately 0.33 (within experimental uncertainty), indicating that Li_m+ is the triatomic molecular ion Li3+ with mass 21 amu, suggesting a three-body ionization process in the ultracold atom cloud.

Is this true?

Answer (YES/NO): NO